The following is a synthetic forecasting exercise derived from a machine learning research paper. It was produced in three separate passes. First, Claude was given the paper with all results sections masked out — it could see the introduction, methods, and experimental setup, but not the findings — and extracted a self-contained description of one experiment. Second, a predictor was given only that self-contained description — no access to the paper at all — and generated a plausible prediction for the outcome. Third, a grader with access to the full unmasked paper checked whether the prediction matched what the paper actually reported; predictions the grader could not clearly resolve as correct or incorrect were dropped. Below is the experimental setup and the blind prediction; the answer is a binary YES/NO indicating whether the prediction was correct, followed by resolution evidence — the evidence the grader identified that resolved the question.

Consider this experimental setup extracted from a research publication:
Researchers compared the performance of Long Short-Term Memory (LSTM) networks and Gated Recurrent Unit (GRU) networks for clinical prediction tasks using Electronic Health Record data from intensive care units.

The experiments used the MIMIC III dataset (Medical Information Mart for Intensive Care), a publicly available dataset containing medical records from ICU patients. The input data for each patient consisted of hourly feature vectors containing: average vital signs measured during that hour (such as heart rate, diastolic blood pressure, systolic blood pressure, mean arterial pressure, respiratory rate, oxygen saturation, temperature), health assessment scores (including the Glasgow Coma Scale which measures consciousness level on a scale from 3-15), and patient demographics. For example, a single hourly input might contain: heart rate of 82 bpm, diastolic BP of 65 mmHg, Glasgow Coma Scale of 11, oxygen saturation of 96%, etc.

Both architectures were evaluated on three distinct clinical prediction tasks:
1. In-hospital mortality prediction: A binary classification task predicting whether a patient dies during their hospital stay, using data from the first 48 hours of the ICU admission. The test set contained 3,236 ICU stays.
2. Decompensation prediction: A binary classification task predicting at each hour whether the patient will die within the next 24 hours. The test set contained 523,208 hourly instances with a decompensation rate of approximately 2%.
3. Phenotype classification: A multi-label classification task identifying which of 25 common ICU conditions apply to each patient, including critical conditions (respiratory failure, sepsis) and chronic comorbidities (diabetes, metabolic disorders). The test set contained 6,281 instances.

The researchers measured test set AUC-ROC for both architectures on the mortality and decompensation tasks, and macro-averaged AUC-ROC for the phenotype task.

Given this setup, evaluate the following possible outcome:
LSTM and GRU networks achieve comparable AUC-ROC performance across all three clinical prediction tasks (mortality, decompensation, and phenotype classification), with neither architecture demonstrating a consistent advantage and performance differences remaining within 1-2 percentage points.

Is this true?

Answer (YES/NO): YES